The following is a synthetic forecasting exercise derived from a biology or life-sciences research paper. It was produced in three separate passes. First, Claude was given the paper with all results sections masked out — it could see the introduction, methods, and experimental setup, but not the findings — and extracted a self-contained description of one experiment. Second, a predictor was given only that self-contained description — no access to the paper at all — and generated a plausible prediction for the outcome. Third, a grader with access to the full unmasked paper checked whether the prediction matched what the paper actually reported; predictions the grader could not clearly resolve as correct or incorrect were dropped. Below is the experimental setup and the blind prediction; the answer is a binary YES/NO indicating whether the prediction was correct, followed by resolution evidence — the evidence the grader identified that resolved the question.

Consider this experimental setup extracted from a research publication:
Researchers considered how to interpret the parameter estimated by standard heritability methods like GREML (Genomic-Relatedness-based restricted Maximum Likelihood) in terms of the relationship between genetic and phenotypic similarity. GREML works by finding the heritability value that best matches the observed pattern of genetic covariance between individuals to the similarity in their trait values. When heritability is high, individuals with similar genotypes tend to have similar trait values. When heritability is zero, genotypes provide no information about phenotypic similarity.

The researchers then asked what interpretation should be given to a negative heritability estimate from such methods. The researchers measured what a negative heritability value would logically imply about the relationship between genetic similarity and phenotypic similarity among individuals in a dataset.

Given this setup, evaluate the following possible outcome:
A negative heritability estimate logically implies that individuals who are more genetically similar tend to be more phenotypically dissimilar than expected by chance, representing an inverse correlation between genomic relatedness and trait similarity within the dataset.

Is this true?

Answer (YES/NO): YES